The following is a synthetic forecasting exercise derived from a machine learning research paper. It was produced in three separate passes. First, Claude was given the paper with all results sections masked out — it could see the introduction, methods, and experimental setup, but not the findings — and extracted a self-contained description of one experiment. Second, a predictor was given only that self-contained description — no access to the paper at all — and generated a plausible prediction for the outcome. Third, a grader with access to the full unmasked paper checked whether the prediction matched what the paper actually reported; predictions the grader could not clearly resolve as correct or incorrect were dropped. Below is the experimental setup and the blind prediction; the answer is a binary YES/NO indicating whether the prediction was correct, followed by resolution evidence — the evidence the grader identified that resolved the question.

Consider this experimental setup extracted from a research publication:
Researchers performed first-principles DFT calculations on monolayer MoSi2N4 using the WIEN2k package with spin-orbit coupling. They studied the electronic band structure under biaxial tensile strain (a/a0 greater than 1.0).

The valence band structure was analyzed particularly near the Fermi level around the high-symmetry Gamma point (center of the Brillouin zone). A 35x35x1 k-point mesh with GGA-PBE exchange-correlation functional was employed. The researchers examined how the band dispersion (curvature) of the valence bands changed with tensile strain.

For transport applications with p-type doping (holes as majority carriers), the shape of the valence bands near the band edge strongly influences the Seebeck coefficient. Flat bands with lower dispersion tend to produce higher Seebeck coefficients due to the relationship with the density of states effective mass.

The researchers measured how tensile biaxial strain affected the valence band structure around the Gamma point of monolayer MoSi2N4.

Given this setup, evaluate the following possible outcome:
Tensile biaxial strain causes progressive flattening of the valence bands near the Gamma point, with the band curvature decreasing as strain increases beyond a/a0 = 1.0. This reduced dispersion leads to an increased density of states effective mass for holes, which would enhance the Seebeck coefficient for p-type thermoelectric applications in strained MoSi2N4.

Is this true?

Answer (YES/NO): YES